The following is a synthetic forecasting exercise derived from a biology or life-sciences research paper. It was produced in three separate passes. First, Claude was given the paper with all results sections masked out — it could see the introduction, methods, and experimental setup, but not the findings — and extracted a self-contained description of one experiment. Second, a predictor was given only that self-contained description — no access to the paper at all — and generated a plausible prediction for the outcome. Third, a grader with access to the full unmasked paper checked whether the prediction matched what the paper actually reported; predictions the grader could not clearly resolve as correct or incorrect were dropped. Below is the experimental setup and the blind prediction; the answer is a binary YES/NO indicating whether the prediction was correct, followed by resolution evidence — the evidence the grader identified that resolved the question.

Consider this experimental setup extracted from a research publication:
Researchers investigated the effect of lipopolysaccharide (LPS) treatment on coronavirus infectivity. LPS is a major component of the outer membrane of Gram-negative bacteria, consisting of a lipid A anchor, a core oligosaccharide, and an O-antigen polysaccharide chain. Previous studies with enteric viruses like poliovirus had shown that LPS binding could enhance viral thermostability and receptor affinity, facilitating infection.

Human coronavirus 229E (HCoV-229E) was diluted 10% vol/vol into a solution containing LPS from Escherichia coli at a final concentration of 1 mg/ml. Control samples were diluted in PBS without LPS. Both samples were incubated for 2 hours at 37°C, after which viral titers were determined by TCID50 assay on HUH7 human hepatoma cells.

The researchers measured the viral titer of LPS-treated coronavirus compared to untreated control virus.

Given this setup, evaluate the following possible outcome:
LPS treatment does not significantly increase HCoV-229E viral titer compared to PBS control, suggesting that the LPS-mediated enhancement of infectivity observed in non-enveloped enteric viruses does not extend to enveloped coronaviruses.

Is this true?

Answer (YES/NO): YES